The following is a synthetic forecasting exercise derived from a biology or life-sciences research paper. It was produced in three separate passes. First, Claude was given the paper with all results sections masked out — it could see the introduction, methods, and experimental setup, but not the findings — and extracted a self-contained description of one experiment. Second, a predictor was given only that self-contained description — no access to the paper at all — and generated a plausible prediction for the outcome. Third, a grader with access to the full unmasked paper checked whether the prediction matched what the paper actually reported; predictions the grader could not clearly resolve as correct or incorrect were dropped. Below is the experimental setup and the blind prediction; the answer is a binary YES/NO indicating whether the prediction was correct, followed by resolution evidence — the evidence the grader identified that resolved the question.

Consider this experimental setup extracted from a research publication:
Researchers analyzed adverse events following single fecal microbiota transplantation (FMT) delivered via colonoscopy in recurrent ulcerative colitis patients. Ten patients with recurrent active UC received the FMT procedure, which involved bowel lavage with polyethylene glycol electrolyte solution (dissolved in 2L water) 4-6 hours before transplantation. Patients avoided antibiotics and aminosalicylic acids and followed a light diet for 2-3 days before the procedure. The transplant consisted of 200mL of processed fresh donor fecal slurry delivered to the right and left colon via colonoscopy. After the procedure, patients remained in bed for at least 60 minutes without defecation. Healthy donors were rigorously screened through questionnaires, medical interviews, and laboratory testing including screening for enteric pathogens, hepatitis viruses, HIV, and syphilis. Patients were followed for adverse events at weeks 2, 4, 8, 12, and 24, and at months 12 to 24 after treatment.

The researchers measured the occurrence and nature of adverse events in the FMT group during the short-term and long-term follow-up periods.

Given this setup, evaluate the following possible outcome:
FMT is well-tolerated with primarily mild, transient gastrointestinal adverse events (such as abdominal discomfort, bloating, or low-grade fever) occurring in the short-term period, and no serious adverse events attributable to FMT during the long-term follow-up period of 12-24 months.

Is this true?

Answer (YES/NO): YES